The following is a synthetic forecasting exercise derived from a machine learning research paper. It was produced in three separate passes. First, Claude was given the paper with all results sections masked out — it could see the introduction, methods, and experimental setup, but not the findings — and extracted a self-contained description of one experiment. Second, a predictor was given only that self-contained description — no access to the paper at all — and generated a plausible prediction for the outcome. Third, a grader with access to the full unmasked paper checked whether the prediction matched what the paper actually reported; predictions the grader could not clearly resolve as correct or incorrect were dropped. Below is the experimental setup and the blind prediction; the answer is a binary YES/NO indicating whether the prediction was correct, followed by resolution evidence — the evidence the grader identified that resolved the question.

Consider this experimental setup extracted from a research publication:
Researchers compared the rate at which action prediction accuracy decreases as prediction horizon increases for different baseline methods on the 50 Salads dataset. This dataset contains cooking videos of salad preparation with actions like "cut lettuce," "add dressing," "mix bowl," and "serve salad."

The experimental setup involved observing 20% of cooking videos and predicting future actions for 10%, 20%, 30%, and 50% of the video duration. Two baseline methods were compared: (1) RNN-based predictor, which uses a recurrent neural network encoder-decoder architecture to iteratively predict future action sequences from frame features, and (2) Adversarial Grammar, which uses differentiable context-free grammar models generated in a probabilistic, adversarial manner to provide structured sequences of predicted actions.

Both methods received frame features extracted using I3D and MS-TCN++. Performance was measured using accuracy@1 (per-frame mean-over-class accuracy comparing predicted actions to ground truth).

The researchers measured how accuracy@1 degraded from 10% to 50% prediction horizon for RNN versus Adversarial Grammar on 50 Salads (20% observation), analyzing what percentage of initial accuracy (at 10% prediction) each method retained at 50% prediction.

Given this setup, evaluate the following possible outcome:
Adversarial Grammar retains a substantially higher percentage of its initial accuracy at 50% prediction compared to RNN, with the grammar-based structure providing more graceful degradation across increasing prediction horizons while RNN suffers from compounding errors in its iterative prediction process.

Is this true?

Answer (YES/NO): YES